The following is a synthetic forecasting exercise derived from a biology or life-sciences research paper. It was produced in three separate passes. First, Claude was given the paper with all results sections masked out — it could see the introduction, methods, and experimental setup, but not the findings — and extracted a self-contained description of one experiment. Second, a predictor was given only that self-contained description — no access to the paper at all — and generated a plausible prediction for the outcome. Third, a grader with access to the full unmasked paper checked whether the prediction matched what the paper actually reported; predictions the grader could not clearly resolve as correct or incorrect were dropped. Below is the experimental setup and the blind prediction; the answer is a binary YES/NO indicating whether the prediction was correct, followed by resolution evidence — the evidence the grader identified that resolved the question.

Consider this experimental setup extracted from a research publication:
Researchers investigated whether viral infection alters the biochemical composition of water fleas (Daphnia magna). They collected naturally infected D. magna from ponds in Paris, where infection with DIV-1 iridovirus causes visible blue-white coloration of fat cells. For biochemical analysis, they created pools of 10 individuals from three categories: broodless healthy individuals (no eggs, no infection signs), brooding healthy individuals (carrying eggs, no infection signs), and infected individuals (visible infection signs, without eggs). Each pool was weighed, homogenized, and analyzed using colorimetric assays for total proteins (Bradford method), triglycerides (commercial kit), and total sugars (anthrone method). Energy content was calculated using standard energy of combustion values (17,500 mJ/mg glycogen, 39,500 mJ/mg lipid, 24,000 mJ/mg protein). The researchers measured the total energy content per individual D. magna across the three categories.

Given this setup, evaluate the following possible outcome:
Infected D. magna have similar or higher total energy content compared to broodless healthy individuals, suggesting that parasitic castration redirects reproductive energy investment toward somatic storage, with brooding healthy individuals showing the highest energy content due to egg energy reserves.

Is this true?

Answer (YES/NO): NO